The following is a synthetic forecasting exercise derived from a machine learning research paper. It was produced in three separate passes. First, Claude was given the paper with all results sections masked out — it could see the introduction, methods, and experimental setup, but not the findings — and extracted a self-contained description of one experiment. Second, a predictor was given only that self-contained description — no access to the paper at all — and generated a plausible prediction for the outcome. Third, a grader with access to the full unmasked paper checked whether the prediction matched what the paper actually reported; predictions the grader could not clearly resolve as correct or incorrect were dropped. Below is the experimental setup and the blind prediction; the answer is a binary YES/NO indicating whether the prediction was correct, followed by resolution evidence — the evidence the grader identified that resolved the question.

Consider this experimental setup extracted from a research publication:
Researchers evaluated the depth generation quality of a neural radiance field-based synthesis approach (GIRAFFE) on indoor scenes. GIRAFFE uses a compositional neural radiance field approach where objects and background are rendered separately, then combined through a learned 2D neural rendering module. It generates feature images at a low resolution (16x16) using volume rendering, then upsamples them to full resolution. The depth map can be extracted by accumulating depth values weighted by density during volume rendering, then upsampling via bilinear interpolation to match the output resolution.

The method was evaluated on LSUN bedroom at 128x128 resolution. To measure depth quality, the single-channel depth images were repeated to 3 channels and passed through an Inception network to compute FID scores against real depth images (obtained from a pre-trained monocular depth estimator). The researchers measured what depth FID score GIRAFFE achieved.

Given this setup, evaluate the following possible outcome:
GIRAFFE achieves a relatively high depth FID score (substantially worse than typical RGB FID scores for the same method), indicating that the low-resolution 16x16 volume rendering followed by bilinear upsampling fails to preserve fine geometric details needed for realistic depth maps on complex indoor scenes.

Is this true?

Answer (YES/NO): YES